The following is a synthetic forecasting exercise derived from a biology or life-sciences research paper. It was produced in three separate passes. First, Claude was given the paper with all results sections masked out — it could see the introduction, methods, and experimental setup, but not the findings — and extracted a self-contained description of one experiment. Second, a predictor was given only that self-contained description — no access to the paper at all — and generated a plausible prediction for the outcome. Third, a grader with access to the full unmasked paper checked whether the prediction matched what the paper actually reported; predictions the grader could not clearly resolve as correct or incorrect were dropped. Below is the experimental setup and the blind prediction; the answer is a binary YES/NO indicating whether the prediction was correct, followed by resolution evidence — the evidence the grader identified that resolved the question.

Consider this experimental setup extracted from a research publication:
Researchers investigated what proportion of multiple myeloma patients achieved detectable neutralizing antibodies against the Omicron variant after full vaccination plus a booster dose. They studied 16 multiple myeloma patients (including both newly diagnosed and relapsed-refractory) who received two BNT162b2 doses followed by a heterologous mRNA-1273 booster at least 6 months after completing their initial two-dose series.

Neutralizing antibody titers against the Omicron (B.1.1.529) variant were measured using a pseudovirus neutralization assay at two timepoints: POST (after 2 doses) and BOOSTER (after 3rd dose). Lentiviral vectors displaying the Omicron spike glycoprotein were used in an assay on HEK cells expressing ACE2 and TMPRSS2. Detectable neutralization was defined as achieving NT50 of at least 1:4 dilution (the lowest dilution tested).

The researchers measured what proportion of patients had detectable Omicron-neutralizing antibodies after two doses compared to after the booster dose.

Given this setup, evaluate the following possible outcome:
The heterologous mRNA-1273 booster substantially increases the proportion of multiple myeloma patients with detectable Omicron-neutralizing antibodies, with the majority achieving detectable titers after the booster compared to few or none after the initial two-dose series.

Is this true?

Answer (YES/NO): YES